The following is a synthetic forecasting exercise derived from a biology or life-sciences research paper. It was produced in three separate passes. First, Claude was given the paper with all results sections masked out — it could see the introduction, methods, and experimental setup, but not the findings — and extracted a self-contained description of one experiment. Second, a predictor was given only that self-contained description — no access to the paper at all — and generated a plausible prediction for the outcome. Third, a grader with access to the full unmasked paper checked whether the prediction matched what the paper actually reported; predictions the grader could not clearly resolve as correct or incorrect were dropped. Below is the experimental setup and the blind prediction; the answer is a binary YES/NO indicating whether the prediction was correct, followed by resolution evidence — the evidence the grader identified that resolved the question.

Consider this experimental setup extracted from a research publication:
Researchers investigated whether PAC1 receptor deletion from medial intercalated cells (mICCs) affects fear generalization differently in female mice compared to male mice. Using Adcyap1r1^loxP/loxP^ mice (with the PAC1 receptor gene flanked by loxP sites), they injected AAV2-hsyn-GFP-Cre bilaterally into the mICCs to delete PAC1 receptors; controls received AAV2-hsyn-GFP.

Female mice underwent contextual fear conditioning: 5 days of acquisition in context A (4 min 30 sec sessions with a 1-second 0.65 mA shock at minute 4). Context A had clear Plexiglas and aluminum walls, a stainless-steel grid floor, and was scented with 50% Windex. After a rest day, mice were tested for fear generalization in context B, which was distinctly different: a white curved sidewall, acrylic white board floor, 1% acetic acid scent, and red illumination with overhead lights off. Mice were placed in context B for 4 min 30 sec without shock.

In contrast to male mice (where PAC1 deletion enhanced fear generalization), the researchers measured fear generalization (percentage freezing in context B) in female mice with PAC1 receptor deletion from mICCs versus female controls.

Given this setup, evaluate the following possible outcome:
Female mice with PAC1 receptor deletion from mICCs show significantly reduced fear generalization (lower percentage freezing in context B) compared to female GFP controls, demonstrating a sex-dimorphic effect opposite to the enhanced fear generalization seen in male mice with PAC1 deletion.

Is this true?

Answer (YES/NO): NO